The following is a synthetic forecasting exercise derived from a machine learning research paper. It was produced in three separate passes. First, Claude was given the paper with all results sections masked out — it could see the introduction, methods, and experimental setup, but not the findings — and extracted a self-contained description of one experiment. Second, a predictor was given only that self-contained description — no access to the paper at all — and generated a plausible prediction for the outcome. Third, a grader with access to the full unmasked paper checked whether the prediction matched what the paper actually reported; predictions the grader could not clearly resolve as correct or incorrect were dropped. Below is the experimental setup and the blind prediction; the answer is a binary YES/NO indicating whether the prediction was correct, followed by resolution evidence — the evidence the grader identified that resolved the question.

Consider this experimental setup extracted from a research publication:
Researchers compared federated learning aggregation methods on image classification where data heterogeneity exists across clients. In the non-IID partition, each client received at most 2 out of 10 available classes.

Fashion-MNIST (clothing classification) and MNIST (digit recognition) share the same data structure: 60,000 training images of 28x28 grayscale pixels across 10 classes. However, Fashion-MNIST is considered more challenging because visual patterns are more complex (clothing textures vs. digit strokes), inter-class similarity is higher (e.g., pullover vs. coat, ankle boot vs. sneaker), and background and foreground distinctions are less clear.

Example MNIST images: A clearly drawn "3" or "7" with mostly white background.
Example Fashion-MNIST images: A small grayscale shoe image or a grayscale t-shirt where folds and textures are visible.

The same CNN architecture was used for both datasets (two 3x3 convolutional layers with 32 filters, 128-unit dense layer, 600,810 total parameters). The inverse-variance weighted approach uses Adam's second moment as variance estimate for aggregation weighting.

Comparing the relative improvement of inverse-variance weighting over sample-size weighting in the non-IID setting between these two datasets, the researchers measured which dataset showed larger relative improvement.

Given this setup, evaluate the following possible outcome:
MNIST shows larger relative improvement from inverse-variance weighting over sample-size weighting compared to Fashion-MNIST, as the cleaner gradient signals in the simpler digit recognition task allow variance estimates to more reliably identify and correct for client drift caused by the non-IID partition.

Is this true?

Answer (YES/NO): NO